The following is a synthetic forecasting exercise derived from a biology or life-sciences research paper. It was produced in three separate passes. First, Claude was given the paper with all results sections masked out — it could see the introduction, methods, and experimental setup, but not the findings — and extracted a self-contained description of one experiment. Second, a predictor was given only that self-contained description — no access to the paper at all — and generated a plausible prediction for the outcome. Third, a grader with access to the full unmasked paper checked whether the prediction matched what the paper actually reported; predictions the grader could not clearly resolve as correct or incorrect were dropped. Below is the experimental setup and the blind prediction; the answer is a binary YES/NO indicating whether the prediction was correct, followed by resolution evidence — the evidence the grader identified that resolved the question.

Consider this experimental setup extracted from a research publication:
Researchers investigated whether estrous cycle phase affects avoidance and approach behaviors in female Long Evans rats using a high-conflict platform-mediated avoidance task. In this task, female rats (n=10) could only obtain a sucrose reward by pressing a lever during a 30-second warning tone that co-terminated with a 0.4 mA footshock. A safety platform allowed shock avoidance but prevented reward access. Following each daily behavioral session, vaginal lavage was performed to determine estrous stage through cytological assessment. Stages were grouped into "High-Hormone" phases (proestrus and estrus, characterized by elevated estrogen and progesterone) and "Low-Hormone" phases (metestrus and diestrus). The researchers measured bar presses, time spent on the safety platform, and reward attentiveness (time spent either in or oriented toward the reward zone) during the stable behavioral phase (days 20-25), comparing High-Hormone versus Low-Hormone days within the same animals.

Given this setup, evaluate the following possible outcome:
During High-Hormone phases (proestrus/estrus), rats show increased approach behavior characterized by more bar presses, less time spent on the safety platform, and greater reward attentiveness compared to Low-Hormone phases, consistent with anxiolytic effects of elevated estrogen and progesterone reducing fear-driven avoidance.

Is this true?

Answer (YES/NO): NO